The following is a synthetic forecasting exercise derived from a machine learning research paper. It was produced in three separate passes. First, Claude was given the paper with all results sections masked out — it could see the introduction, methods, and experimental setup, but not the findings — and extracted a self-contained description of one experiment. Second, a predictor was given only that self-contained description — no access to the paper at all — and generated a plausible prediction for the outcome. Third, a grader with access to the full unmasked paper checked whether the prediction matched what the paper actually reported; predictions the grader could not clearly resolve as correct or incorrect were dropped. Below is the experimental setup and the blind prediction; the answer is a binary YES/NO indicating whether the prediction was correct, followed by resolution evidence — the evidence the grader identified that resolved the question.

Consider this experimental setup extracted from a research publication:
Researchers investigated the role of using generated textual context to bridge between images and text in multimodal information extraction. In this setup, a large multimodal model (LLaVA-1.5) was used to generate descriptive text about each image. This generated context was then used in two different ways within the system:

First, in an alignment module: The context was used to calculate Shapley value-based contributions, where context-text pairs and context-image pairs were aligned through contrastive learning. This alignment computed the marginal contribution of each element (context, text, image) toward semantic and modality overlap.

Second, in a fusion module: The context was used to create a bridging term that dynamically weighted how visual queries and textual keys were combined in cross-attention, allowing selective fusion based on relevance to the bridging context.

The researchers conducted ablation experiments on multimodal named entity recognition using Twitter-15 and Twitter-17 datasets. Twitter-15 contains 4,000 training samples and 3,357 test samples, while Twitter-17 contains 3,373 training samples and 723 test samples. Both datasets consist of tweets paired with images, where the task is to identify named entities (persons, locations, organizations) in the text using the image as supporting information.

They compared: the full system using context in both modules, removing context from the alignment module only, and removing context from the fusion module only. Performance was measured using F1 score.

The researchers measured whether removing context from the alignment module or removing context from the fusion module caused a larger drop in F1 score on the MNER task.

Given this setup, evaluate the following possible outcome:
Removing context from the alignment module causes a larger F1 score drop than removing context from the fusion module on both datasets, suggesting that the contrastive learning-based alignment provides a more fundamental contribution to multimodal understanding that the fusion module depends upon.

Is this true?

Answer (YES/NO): YES